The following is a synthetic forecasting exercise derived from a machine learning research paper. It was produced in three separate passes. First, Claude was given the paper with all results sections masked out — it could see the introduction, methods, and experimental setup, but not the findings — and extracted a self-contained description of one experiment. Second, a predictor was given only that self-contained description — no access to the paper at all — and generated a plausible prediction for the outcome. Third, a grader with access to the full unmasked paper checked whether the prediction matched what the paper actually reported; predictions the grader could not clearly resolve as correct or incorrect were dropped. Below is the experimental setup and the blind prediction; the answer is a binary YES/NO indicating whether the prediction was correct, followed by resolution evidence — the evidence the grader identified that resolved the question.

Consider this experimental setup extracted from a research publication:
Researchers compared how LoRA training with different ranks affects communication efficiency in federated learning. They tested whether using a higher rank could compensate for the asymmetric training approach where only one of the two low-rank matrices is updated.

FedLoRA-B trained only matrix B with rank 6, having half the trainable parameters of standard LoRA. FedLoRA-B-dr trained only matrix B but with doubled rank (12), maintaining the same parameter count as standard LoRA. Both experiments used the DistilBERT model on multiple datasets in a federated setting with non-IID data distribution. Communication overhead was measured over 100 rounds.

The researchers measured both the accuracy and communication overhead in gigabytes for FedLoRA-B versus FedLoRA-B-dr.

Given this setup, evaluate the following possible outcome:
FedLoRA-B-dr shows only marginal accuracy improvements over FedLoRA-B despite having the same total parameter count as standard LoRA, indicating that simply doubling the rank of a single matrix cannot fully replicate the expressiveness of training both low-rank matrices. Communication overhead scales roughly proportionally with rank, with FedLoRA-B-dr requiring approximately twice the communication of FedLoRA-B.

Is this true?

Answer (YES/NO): NO